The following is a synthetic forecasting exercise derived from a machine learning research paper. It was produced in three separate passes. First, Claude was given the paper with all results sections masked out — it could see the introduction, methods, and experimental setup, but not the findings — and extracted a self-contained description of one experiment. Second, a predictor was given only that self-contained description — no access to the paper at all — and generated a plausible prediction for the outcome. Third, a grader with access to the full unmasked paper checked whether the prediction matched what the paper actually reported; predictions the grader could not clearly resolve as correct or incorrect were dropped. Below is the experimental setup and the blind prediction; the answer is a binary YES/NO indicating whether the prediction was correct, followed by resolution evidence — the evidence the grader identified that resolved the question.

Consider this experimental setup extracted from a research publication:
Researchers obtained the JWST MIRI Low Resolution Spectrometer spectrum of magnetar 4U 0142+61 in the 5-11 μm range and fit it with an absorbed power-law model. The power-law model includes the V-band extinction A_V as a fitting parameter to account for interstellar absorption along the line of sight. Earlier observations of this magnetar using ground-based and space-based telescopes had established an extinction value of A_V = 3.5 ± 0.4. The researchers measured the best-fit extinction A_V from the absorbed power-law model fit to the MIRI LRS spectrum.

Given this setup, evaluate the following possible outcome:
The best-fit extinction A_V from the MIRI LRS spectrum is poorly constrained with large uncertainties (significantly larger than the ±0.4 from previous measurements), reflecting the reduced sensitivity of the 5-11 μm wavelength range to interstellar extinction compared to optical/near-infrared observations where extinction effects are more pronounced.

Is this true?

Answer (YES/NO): NO